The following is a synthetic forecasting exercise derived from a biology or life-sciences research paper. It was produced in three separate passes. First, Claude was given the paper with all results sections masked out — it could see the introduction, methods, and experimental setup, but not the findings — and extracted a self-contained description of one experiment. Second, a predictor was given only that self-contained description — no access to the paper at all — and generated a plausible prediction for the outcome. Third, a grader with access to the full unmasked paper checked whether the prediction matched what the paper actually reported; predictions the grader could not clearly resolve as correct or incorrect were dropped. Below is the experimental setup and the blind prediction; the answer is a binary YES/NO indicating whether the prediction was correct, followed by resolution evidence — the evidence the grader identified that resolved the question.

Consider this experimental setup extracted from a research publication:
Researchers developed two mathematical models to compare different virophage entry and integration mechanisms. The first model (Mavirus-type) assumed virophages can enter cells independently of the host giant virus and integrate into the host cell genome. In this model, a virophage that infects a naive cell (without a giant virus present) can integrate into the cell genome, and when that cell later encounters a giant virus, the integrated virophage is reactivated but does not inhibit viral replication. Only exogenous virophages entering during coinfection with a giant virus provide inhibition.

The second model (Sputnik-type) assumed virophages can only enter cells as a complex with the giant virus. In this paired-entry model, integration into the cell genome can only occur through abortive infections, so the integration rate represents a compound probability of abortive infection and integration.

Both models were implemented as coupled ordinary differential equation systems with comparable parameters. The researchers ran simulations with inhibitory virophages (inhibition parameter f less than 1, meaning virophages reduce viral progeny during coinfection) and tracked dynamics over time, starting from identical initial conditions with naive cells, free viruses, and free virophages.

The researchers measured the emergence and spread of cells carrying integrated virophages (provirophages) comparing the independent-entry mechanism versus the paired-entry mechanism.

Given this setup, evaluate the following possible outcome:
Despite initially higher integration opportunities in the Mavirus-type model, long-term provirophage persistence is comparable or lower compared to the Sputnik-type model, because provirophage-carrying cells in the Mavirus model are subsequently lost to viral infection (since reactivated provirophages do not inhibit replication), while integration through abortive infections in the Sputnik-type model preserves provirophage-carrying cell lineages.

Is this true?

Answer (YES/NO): NO